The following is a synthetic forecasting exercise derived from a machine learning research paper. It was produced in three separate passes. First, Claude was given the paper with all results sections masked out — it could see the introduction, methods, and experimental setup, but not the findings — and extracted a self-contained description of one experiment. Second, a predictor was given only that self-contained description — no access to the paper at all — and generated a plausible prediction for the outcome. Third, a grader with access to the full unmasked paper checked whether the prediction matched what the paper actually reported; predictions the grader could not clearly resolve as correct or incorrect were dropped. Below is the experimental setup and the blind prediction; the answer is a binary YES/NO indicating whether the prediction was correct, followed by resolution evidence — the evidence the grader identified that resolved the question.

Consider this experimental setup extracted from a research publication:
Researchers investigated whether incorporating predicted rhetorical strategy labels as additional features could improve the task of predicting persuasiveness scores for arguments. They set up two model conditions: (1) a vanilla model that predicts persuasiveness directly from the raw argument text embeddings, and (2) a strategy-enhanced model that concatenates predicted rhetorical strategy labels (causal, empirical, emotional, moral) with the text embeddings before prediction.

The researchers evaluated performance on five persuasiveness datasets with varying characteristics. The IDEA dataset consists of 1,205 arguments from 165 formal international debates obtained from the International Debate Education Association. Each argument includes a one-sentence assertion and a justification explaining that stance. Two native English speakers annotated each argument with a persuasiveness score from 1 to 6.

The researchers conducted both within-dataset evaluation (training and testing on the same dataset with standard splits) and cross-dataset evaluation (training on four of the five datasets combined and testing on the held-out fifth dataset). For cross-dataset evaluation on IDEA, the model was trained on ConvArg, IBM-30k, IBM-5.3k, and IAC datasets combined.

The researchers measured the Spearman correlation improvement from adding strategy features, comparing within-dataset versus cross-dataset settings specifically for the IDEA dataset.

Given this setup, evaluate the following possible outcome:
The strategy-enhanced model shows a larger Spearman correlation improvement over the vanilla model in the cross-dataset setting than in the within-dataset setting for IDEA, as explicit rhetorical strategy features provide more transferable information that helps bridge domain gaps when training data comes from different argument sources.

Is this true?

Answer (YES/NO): NO